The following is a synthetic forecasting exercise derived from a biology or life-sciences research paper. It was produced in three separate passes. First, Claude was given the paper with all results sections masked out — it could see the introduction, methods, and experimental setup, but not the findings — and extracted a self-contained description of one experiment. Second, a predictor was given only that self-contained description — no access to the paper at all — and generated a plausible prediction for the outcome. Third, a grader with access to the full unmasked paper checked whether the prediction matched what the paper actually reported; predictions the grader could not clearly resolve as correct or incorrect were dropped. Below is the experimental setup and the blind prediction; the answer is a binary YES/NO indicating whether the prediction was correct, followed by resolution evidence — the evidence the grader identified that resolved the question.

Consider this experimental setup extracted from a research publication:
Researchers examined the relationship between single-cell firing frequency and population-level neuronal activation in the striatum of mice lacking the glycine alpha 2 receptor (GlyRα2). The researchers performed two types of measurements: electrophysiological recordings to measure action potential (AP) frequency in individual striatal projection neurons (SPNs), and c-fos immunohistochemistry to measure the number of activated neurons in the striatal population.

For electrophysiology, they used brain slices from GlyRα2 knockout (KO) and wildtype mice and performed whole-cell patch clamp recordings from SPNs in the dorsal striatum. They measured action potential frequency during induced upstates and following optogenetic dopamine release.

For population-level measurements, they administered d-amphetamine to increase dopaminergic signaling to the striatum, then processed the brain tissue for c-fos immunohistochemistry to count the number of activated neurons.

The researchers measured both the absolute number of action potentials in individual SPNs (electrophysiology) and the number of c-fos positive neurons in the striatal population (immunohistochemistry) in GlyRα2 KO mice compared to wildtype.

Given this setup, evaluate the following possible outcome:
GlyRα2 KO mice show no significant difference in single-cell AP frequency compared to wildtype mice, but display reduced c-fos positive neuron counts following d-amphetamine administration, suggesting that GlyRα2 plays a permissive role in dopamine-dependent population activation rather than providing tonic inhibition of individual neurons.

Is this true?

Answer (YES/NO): NO